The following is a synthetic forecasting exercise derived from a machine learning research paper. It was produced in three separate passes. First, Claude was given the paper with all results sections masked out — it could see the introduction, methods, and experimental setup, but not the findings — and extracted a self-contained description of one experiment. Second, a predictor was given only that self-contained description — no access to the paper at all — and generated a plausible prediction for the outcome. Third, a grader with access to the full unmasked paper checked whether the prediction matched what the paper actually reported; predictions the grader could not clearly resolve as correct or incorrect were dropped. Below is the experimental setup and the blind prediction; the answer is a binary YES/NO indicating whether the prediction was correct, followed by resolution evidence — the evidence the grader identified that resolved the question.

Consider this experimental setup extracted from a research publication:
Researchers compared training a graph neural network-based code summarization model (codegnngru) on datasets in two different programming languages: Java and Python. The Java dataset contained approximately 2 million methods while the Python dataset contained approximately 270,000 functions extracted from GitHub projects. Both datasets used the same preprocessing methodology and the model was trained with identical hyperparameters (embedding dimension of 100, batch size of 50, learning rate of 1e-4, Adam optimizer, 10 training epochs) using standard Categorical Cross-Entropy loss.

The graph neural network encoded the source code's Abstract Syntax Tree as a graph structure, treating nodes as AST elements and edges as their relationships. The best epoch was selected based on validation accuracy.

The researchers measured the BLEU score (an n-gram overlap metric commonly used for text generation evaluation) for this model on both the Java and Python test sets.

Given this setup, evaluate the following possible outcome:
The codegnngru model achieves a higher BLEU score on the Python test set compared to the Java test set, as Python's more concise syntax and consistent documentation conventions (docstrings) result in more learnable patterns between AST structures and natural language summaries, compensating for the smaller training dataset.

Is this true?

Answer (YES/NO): NO